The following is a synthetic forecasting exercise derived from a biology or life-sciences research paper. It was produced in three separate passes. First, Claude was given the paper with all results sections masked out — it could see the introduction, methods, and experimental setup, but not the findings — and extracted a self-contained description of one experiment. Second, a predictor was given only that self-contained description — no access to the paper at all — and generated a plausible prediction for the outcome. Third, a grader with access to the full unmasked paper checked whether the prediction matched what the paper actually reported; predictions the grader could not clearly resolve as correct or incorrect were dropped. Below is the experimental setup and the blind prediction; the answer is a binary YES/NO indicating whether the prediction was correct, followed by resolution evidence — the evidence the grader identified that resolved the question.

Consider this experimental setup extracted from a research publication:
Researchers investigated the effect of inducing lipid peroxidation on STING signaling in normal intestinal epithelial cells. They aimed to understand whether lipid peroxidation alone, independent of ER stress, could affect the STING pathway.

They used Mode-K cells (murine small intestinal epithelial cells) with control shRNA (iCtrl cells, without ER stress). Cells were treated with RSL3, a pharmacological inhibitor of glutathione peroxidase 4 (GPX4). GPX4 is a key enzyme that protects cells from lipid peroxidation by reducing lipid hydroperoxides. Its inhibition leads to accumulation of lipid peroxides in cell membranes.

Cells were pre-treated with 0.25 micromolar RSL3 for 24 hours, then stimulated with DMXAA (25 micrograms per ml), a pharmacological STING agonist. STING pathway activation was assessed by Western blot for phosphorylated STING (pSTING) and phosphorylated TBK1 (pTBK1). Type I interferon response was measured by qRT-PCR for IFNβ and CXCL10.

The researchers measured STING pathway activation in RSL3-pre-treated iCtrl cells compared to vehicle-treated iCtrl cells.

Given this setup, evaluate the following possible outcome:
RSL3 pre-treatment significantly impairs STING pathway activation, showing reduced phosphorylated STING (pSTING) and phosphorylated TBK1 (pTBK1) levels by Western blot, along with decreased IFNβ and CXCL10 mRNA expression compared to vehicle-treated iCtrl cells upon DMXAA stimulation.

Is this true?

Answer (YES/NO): YES